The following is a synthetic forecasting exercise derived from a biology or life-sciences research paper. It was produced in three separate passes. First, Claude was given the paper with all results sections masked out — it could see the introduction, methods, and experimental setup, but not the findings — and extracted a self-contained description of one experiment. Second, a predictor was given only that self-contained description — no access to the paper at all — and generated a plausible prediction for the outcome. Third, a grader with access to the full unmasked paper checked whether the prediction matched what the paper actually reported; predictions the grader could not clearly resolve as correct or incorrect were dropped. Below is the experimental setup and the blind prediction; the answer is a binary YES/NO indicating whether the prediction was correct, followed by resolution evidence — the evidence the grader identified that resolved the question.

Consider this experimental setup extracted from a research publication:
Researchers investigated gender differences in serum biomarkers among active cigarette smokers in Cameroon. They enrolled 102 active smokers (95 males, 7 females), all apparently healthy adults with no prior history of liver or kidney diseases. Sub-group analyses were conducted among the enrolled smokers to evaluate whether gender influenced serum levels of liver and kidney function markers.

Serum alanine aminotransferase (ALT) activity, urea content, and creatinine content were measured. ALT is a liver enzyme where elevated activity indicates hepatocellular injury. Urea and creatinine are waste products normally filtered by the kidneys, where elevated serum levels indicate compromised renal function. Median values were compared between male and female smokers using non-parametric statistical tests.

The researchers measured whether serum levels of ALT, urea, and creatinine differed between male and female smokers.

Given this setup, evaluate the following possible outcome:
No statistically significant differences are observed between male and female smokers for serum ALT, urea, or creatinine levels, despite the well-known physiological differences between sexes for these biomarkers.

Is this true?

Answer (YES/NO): NO